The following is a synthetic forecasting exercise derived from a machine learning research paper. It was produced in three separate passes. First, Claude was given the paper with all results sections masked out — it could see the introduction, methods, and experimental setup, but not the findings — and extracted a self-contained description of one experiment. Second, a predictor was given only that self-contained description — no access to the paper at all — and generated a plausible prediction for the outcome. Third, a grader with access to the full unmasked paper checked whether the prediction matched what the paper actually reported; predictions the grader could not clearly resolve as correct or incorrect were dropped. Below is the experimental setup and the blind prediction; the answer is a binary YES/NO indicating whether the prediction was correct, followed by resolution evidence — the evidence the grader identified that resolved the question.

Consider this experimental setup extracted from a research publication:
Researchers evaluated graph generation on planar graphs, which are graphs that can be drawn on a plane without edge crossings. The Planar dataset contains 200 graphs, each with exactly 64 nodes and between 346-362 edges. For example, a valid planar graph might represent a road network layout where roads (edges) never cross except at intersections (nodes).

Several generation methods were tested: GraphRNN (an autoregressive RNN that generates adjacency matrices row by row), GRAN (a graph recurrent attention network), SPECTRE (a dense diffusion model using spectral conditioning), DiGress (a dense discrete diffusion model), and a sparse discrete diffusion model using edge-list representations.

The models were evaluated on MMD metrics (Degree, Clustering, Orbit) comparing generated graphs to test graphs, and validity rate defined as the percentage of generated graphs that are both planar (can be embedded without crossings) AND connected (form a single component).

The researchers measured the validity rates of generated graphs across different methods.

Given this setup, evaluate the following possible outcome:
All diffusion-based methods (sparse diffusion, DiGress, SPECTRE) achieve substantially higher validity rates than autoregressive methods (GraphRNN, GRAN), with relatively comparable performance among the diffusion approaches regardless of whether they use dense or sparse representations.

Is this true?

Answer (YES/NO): NO